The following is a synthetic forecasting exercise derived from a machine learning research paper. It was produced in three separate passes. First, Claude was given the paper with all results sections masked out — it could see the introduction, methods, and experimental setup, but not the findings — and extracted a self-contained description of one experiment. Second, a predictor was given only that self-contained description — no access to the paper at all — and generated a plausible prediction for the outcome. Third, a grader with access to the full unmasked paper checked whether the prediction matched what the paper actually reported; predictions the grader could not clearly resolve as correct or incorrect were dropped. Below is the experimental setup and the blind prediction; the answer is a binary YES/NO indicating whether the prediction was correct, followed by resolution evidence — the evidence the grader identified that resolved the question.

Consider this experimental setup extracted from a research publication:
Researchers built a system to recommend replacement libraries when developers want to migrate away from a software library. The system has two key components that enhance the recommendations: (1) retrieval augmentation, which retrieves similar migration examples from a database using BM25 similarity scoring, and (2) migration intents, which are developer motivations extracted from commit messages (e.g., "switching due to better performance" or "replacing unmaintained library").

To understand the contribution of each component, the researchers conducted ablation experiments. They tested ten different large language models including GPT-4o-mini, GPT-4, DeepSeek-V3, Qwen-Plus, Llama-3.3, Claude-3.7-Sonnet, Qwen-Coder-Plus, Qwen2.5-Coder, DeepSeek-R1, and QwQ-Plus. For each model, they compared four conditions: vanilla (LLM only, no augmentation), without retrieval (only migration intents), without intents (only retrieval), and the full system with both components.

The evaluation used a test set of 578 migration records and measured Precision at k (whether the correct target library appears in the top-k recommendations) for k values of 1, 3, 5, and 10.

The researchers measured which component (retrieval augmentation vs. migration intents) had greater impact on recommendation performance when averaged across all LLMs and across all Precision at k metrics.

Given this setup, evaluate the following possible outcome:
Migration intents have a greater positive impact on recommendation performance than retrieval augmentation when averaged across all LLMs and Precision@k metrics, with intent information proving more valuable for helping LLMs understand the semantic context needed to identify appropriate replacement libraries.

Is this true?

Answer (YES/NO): NO